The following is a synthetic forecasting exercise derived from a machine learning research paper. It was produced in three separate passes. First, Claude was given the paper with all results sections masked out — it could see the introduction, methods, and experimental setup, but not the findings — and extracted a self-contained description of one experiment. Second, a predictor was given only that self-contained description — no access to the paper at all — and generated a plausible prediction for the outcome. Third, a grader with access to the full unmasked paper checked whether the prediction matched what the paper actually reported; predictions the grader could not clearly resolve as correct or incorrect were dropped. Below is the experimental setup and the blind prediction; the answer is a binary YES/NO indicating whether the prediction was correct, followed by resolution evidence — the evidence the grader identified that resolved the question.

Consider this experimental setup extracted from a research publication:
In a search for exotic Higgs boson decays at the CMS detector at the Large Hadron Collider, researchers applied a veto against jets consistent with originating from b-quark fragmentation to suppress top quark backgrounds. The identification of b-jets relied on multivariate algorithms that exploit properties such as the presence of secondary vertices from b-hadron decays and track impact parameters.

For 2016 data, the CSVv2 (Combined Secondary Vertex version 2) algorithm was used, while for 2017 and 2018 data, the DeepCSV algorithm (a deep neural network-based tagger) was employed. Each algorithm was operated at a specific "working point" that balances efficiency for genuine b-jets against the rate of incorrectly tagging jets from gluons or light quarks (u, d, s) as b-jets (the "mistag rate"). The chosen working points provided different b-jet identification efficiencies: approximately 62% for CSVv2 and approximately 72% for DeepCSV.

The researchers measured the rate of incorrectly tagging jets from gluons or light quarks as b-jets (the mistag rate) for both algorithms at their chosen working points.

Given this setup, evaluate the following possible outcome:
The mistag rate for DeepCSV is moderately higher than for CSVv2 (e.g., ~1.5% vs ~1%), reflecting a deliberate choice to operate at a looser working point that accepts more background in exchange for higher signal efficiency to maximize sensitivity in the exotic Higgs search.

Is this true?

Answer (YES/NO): NO